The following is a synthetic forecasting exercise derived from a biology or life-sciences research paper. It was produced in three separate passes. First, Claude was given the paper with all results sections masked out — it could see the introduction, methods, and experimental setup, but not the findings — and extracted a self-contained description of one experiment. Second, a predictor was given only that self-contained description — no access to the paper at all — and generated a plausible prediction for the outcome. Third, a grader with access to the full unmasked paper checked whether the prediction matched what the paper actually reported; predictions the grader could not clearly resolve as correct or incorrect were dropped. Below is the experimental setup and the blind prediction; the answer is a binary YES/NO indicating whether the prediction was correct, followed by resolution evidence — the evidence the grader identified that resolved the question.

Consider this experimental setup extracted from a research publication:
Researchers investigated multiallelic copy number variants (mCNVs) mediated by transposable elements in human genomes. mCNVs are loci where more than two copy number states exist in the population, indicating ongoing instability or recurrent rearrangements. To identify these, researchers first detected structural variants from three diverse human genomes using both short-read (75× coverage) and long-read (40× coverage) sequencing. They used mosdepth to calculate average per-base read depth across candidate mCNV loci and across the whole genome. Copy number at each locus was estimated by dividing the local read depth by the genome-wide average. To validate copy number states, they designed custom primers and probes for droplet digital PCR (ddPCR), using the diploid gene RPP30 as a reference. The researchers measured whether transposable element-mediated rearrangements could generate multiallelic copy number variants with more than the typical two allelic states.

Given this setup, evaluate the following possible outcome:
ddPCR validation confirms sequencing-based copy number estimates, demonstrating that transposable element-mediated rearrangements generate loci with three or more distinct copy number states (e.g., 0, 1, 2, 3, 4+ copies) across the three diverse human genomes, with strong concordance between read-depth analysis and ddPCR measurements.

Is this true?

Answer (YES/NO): YES